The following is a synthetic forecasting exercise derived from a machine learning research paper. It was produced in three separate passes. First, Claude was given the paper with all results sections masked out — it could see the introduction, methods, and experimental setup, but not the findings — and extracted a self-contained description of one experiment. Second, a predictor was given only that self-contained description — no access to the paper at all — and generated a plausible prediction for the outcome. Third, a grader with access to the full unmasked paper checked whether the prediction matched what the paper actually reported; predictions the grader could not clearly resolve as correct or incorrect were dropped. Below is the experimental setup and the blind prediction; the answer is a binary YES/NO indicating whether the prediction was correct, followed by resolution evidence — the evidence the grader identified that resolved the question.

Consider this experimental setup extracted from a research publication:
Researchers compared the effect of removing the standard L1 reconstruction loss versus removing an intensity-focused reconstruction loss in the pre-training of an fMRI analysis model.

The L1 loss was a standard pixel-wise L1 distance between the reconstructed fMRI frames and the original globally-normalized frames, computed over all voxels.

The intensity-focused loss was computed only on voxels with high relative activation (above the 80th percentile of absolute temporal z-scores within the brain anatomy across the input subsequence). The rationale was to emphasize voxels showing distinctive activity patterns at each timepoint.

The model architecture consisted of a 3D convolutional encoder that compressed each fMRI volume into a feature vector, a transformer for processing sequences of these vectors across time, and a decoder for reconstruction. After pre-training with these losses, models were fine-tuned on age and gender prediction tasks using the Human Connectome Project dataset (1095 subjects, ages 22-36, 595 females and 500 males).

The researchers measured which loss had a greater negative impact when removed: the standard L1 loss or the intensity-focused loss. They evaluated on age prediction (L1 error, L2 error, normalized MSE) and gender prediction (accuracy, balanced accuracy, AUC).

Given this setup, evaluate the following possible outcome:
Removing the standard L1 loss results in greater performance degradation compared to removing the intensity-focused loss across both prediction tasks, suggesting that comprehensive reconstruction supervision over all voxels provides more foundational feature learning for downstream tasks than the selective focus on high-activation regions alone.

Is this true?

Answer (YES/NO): YES